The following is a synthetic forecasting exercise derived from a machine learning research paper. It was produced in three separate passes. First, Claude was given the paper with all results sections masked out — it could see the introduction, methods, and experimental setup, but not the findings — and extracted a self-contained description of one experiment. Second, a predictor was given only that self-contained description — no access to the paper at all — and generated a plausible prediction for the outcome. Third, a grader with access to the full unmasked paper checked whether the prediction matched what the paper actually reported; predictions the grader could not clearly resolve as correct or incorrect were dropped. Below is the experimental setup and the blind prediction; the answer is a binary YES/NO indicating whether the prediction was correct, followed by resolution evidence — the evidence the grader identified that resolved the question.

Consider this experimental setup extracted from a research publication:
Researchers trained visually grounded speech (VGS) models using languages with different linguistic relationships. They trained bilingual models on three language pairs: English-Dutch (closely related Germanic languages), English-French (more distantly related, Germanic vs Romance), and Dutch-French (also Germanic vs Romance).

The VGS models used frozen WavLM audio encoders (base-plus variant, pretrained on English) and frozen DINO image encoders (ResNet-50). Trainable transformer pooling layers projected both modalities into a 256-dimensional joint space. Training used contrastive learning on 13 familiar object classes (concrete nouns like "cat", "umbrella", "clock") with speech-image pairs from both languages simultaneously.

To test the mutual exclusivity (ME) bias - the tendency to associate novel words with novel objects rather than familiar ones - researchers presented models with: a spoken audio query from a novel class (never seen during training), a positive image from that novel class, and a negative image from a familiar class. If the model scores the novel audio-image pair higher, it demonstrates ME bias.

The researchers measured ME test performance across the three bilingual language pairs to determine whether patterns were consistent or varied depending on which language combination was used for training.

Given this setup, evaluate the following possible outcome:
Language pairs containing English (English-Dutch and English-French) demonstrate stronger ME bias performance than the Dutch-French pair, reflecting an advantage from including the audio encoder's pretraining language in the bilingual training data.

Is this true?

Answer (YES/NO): NO